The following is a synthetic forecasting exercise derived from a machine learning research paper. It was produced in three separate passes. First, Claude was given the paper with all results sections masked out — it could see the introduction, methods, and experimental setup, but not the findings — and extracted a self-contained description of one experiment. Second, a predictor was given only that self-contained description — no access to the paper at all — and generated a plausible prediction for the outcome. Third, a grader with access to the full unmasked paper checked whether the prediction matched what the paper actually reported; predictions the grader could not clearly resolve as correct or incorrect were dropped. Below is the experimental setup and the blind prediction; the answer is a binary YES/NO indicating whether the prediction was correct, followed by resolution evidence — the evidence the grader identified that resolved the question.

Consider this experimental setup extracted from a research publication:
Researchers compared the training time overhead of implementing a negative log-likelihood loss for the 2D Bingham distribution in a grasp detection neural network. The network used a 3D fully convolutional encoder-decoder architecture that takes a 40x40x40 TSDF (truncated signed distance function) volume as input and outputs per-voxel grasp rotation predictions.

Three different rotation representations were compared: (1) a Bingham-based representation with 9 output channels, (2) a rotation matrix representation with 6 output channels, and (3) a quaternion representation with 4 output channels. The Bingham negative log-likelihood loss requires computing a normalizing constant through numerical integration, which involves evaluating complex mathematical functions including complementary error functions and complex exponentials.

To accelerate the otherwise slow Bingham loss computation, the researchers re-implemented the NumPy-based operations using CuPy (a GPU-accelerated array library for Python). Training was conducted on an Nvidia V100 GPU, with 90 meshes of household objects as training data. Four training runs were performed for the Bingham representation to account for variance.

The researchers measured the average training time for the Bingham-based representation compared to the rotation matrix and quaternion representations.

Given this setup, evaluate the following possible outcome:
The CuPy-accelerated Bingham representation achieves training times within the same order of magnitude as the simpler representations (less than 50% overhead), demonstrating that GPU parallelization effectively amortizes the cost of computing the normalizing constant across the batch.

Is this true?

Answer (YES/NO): YES